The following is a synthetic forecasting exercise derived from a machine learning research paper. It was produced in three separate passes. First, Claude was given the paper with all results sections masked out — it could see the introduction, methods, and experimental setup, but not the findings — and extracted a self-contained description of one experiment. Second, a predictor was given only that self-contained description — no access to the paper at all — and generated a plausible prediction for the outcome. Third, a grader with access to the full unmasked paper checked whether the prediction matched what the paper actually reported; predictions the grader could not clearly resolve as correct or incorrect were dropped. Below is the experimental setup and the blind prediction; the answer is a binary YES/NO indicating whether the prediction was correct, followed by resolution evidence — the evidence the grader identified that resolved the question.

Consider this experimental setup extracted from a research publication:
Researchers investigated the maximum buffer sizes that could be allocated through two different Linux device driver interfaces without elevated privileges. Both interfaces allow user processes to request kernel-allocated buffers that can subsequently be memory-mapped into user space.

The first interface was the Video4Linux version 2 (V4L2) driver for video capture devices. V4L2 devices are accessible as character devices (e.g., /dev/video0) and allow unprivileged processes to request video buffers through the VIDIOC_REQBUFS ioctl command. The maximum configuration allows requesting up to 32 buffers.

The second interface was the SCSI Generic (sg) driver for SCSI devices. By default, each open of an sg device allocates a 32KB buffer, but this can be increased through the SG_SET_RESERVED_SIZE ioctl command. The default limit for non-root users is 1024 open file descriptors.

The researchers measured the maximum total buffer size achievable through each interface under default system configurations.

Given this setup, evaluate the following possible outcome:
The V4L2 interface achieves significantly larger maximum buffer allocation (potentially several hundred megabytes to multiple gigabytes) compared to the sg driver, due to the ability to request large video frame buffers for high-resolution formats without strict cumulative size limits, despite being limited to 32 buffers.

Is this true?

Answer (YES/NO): NO